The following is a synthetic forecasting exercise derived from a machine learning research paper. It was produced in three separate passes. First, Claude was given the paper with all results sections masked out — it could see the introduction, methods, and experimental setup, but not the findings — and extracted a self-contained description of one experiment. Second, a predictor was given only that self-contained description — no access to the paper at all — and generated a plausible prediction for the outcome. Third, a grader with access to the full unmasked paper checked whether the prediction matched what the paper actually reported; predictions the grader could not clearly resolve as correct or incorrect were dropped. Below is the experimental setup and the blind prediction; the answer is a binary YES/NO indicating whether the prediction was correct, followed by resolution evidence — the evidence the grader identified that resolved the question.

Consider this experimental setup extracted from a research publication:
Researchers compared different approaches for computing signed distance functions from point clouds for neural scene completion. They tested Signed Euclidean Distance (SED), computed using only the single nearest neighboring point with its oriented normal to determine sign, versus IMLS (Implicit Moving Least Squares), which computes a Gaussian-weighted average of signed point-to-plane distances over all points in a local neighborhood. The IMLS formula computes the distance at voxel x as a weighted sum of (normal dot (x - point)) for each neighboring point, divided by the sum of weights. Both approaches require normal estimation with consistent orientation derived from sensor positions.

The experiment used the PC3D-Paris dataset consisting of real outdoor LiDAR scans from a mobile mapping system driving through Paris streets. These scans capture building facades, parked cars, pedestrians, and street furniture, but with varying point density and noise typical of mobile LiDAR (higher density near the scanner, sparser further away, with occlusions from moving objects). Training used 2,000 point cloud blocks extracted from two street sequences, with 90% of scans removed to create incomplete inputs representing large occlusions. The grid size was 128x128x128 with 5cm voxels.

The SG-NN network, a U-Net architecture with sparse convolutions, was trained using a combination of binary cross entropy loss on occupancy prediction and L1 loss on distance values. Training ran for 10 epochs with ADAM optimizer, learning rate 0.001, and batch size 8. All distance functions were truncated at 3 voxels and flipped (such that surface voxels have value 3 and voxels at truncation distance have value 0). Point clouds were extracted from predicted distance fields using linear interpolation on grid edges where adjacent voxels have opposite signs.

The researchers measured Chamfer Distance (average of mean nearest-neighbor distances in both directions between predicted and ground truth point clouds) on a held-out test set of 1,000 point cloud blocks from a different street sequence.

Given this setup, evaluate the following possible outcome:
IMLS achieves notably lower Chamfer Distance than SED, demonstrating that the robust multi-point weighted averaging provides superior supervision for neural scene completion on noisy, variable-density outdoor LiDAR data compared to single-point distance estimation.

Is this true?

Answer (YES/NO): YES